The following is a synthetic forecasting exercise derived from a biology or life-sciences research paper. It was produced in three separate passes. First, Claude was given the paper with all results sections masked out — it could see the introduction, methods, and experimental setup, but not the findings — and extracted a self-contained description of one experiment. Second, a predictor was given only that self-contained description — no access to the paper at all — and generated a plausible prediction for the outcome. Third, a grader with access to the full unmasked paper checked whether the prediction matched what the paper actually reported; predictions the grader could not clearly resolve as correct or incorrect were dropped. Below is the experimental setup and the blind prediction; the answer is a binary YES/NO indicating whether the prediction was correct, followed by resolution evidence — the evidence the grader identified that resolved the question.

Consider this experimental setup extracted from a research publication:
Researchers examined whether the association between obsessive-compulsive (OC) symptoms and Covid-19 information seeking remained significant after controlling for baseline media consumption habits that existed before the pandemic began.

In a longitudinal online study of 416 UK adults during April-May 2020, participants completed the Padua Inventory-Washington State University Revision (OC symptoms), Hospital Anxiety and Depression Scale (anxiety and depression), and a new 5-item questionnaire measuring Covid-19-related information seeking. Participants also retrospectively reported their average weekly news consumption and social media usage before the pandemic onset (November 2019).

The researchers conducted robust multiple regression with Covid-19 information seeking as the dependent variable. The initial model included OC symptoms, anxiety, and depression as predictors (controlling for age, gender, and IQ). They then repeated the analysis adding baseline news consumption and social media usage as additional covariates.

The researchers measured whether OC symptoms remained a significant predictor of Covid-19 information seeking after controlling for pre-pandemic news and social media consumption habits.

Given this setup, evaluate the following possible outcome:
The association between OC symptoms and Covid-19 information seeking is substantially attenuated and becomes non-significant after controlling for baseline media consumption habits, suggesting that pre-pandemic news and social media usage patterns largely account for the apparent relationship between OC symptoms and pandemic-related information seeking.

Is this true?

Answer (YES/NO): NO